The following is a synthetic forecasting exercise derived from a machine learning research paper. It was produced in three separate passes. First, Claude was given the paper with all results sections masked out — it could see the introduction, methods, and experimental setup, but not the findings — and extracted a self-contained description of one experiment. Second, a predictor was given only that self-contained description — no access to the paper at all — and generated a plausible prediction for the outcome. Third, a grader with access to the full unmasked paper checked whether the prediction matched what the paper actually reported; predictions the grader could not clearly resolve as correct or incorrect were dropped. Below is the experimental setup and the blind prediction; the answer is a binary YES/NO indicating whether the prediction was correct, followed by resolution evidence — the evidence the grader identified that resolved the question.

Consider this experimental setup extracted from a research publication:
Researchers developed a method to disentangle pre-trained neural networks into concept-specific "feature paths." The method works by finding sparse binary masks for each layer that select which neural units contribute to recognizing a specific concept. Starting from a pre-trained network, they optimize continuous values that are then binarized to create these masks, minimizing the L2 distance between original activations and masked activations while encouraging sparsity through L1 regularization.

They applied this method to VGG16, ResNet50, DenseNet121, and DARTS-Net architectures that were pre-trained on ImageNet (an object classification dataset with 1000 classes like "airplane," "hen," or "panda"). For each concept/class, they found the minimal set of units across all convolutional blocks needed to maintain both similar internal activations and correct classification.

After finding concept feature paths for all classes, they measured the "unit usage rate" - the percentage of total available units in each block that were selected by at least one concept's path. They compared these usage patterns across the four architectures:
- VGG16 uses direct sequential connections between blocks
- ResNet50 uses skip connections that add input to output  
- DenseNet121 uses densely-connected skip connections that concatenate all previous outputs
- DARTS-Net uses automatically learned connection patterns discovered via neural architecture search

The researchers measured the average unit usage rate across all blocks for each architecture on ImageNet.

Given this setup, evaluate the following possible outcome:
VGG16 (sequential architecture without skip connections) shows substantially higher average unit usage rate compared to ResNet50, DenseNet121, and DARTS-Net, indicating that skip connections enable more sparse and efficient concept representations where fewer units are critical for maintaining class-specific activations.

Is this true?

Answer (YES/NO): YES